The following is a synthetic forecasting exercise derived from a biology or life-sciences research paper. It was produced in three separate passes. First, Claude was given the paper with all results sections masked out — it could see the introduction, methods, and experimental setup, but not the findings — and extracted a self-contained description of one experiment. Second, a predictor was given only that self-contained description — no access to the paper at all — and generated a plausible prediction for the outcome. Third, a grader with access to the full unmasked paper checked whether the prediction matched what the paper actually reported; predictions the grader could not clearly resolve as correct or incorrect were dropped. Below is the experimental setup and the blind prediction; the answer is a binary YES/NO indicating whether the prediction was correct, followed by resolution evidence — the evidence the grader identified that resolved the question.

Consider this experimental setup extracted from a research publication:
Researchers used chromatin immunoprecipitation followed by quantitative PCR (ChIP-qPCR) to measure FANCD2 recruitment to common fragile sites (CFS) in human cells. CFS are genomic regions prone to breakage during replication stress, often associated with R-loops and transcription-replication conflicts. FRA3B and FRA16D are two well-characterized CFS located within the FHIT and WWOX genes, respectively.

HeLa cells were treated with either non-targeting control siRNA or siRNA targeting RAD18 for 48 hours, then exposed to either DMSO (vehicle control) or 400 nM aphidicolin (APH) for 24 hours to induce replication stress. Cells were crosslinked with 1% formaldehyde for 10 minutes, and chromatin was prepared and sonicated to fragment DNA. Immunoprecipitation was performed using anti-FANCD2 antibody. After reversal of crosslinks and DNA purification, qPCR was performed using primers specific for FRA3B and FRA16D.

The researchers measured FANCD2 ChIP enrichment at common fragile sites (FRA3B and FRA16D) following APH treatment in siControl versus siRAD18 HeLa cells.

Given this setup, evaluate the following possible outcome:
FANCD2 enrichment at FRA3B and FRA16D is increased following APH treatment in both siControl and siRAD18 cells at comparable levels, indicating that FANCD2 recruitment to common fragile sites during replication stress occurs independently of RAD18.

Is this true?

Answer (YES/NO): NO